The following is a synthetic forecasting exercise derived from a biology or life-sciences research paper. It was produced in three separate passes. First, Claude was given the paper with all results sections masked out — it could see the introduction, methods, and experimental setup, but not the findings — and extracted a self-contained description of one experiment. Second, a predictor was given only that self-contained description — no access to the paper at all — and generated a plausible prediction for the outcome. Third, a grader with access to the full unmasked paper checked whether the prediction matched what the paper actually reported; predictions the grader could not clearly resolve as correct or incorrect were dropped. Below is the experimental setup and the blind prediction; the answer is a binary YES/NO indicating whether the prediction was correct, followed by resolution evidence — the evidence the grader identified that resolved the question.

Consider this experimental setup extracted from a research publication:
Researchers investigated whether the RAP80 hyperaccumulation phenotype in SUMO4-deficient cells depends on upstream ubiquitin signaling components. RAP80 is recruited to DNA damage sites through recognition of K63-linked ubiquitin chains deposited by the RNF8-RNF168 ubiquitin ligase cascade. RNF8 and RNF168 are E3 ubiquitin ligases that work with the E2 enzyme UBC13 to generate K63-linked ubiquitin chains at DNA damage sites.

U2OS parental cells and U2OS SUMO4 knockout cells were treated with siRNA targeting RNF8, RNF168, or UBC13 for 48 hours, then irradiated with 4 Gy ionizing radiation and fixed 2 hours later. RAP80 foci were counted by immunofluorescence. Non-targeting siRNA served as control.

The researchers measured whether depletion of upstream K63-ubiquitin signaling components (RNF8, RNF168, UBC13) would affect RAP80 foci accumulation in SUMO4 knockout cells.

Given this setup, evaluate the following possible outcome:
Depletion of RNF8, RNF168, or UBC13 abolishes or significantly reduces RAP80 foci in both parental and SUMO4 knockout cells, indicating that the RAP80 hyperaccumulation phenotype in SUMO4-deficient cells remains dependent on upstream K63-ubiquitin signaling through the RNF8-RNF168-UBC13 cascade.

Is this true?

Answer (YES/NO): YES